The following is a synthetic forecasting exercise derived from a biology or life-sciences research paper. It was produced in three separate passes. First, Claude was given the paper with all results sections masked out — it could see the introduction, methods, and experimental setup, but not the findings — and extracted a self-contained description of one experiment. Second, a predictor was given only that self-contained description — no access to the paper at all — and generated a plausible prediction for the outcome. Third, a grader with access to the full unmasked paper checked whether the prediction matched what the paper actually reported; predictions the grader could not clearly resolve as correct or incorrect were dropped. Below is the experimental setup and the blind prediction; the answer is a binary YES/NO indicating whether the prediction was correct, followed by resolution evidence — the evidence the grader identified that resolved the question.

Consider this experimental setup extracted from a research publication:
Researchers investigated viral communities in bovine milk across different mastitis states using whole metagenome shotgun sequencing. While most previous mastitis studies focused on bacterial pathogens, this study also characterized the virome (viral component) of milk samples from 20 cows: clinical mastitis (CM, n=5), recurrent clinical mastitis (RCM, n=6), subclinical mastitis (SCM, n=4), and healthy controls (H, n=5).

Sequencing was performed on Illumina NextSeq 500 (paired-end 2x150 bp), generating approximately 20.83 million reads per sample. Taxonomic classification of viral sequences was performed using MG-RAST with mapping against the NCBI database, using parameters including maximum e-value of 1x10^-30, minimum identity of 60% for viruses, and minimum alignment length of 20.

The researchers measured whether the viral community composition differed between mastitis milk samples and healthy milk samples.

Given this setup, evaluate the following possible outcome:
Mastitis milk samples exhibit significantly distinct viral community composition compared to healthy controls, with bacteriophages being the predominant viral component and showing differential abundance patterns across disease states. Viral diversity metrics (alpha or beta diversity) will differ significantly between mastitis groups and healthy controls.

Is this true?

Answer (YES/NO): YES